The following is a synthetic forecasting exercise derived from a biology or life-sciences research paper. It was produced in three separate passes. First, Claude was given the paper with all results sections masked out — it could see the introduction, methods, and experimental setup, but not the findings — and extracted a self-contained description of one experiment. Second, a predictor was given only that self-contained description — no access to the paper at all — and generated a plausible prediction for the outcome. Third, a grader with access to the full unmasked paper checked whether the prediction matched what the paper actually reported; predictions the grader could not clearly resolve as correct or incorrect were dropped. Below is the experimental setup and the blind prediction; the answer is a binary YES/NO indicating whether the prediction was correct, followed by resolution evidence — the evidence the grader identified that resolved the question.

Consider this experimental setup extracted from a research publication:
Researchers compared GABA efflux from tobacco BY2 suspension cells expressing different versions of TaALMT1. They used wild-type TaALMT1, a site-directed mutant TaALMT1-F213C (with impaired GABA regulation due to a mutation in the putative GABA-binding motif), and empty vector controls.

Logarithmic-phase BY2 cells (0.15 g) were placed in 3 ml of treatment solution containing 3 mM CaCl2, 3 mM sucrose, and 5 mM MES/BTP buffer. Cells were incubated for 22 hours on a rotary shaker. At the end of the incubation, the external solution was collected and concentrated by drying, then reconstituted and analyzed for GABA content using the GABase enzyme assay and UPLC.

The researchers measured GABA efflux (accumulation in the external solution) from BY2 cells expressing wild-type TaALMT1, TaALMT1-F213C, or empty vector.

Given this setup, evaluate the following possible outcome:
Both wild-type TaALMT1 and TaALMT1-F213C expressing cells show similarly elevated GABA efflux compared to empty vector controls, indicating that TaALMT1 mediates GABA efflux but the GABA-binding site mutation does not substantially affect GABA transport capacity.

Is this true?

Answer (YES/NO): NO